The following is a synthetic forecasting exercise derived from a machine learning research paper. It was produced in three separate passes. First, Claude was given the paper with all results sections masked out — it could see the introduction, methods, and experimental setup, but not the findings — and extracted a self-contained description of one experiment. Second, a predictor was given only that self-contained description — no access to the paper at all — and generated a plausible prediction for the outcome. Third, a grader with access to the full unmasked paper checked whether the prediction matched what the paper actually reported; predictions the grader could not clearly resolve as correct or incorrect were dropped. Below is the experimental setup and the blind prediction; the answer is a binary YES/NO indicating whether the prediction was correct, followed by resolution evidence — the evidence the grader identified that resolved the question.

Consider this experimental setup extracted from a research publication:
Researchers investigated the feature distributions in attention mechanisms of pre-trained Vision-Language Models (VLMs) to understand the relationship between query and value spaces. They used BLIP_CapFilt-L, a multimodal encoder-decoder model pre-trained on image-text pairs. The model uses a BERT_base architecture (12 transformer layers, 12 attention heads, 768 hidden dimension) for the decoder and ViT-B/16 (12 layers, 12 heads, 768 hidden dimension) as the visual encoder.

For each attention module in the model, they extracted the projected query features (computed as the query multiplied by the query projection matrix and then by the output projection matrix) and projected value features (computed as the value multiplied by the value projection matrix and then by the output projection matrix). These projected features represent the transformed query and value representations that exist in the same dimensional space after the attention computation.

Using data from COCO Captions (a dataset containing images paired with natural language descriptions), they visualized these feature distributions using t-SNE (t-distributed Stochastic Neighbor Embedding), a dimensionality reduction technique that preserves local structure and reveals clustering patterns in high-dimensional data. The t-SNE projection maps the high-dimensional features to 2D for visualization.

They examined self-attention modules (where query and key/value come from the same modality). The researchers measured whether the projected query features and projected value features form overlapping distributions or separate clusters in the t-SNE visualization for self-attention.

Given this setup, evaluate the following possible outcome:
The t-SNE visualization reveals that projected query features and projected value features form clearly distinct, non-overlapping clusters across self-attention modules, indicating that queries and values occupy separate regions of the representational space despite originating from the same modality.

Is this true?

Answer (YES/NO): YES